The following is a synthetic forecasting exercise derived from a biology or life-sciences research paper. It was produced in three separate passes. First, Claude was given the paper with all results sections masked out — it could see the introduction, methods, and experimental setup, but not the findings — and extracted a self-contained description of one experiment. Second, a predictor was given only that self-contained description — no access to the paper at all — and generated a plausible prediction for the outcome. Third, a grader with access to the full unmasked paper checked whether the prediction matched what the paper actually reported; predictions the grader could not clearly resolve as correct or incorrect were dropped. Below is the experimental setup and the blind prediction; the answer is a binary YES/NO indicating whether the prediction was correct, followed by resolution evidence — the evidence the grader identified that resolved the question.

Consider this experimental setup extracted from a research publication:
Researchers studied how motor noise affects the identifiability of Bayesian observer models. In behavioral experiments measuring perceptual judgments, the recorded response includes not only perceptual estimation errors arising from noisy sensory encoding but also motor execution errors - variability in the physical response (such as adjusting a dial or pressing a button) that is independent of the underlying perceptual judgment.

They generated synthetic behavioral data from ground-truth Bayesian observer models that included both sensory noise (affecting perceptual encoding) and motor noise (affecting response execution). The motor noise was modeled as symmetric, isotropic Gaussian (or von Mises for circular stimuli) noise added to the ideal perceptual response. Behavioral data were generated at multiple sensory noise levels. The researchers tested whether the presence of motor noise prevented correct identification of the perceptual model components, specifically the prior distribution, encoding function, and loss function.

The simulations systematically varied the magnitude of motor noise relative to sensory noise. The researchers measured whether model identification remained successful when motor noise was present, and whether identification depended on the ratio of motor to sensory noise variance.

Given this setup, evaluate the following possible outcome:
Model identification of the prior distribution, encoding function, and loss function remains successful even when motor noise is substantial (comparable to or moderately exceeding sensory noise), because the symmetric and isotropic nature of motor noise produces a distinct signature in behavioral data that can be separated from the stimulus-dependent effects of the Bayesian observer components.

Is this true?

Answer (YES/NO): NO